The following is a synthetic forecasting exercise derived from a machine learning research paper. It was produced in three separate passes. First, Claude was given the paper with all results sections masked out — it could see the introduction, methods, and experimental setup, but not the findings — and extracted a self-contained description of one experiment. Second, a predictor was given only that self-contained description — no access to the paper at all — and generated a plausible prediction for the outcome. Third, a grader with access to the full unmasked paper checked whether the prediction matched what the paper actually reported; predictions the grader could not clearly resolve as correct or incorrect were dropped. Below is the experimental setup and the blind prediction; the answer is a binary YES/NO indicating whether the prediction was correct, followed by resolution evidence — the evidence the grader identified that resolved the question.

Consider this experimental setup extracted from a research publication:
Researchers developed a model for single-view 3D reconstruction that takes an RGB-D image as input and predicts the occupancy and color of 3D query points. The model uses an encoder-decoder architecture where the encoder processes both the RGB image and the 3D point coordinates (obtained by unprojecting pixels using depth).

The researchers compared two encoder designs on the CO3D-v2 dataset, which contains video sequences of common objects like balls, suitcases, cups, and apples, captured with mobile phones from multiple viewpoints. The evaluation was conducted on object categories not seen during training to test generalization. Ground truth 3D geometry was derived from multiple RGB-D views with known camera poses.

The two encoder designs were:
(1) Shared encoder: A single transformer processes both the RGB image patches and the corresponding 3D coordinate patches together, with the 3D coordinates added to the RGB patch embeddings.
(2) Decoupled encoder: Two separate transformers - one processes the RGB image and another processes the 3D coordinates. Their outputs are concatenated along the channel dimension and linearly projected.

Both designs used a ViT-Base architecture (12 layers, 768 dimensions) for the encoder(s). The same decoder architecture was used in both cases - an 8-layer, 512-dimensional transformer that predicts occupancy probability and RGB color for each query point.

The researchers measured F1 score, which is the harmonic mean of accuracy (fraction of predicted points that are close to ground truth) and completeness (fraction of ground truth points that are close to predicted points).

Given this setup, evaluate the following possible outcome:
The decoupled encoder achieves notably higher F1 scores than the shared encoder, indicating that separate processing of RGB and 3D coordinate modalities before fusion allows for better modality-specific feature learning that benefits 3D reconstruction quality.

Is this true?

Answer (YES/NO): NO